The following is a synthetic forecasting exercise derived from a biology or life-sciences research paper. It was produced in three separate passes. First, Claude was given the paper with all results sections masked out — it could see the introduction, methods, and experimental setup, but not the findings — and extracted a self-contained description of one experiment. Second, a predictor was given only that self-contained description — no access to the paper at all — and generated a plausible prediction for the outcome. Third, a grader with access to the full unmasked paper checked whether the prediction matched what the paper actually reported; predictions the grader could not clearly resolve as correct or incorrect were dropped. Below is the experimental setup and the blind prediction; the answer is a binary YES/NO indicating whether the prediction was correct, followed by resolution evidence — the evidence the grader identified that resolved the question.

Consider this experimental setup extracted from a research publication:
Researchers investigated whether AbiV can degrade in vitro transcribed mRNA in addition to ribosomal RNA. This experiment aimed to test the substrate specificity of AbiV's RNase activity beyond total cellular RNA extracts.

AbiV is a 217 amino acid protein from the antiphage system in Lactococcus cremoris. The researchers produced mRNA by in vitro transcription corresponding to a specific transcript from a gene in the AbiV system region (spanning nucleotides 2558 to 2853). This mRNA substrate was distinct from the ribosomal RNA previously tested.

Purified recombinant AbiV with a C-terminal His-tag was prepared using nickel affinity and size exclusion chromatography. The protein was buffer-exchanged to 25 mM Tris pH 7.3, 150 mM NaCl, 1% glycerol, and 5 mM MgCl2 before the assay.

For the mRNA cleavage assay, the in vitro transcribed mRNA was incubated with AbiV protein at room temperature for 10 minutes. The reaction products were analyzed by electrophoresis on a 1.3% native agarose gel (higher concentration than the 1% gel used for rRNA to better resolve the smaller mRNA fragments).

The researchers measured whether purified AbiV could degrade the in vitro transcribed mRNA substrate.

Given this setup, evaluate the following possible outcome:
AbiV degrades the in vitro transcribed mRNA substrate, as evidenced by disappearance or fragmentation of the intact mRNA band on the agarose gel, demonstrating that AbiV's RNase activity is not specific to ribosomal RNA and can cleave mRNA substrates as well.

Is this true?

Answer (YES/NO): NO